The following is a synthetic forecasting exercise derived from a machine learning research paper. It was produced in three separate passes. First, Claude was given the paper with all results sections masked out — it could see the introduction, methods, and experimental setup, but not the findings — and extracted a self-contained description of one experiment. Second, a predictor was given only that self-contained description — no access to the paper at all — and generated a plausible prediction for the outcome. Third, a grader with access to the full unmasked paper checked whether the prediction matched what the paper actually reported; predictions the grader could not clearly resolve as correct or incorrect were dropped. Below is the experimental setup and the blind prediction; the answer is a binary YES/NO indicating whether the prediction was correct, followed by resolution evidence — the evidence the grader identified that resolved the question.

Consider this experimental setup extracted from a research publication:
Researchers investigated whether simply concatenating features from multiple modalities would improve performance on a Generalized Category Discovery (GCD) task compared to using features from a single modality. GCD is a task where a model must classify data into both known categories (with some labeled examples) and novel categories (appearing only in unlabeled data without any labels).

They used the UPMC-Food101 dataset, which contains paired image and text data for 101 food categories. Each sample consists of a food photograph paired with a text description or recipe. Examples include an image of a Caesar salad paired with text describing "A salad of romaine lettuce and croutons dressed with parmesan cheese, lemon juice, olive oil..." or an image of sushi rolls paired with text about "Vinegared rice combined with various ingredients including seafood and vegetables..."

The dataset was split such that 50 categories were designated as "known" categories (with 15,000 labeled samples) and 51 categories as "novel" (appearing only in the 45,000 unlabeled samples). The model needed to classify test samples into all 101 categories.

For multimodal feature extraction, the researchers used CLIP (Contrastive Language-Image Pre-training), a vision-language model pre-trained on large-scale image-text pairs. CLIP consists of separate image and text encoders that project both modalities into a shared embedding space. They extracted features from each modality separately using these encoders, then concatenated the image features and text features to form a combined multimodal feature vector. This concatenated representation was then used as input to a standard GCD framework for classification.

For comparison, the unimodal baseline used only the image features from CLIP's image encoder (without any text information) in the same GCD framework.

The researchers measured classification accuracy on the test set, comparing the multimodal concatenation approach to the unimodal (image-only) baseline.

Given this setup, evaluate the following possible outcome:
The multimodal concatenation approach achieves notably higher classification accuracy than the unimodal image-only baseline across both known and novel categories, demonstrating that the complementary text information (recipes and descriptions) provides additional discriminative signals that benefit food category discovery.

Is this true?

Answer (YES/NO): NO